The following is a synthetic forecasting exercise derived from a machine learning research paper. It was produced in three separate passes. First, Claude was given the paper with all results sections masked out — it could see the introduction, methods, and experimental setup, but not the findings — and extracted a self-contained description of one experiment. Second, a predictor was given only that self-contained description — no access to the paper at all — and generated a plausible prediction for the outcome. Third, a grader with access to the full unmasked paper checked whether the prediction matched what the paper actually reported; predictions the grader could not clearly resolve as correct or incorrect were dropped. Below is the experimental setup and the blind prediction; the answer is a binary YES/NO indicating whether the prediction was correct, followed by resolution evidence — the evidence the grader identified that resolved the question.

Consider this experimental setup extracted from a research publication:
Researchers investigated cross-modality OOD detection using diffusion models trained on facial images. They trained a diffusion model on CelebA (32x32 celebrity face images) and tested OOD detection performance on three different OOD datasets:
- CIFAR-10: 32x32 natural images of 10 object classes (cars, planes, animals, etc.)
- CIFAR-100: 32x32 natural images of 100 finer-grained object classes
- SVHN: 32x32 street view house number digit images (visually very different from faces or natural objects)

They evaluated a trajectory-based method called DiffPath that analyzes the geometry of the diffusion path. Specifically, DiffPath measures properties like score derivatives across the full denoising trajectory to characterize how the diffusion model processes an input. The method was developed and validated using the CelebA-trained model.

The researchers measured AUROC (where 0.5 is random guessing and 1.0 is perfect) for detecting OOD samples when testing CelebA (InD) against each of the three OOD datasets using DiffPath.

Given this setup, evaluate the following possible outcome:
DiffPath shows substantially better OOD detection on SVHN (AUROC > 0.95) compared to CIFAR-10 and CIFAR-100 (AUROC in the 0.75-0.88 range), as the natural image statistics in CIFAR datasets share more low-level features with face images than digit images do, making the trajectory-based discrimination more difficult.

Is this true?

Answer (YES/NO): NO